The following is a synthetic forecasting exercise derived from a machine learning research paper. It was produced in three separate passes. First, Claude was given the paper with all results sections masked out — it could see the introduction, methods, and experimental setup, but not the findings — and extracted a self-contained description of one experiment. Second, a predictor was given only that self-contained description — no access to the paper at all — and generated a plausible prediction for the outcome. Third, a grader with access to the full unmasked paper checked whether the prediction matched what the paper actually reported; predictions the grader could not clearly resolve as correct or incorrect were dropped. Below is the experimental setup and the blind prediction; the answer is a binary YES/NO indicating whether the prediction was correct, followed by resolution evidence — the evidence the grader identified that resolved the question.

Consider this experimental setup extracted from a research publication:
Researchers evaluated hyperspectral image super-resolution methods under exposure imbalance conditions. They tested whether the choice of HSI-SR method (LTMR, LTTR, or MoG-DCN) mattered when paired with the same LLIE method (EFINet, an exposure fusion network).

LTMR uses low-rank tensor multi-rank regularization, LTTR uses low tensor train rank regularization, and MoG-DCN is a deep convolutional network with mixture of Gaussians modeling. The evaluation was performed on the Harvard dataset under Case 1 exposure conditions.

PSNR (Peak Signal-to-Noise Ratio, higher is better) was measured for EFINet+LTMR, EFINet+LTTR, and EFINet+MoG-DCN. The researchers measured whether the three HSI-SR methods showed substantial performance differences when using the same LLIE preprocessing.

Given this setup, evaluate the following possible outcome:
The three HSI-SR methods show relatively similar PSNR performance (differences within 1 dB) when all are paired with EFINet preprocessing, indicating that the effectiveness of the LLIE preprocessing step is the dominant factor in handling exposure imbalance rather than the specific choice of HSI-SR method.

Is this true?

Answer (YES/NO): YES